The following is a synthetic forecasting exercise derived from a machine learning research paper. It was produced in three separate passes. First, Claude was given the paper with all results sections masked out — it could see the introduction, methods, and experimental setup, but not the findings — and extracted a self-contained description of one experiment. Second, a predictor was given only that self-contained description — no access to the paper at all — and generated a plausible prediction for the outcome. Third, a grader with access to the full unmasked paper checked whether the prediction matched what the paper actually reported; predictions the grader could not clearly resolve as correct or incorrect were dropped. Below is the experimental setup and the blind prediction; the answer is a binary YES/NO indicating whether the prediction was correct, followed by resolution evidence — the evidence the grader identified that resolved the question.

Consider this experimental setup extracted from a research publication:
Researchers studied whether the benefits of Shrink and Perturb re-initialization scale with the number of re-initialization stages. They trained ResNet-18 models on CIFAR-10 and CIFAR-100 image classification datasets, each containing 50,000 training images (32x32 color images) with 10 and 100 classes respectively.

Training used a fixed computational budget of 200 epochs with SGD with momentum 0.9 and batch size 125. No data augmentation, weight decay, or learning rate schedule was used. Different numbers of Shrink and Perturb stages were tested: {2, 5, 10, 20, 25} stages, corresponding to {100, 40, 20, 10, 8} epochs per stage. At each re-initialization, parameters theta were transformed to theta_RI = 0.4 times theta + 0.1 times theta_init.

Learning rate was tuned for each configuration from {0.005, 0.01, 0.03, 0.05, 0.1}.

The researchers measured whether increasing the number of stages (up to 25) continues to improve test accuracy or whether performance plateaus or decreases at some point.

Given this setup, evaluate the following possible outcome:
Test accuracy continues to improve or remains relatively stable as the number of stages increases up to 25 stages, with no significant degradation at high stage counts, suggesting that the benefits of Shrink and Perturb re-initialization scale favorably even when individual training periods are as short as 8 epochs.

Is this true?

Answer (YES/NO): NO